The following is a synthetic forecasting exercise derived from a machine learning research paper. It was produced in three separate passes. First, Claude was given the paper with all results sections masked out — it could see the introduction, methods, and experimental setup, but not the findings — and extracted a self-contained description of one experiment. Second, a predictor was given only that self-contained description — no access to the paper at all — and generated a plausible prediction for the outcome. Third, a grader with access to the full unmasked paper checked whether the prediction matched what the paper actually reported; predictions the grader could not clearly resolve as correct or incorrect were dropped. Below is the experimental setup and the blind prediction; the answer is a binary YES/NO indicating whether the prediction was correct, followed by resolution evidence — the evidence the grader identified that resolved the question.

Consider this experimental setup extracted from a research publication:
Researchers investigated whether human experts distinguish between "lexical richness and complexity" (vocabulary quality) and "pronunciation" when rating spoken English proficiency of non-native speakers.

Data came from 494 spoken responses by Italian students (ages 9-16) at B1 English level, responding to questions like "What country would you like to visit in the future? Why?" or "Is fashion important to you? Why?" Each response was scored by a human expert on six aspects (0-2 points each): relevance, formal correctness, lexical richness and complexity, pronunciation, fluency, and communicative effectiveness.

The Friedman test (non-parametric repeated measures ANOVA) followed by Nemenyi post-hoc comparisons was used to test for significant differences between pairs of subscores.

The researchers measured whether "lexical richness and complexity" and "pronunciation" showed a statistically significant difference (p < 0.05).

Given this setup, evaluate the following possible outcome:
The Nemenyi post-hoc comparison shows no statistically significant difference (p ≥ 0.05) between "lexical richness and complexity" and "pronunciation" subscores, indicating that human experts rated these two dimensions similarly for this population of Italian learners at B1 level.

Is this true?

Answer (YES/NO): NO